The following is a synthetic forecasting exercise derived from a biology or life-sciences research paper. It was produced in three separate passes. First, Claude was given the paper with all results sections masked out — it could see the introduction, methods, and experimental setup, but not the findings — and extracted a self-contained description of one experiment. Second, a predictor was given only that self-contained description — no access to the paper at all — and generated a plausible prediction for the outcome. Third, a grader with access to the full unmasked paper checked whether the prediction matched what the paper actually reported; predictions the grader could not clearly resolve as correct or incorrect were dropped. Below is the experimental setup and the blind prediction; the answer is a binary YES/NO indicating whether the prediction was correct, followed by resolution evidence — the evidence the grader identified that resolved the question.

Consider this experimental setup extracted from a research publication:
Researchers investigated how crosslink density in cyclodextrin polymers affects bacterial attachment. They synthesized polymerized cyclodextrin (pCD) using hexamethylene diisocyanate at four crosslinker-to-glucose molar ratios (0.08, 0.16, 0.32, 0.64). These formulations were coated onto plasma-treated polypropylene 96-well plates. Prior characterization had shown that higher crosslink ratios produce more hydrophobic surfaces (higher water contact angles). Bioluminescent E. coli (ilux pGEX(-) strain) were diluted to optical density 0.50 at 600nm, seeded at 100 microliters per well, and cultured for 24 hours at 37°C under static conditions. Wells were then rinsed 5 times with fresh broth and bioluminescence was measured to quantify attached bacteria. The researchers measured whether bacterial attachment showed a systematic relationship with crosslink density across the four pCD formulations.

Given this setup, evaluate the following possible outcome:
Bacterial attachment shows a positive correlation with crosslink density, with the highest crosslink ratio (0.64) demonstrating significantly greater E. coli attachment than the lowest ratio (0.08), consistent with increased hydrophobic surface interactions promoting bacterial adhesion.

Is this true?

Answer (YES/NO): NO